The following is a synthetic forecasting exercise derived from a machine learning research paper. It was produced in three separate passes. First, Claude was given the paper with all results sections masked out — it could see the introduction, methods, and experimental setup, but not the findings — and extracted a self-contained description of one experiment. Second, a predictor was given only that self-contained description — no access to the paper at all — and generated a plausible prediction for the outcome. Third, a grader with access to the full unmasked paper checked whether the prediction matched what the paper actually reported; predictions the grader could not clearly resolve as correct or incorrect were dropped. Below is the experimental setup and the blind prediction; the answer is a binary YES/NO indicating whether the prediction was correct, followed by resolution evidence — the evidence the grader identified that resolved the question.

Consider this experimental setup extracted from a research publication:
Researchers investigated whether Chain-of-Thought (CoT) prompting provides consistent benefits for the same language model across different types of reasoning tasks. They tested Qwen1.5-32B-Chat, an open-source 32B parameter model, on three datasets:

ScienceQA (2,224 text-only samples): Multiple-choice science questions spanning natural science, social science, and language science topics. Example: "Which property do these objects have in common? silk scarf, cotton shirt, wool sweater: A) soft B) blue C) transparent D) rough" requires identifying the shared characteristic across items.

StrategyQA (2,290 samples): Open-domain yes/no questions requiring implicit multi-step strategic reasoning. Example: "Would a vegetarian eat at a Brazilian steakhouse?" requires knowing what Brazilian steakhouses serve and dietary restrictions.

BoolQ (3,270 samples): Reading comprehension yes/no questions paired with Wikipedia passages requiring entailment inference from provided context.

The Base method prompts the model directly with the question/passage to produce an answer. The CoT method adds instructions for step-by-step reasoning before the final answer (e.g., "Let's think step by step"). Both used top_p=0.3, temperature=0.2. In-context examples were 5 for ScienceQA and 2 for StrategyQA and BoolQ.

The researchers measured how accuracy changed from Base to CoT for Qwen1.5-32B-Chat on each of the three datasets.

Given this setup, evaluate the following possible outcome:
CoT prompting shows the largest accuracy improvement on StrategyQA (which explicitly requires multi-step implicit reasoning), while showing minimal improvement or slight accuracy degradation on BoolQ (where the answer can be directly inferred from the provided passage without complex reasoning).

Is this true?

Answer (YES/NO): YES